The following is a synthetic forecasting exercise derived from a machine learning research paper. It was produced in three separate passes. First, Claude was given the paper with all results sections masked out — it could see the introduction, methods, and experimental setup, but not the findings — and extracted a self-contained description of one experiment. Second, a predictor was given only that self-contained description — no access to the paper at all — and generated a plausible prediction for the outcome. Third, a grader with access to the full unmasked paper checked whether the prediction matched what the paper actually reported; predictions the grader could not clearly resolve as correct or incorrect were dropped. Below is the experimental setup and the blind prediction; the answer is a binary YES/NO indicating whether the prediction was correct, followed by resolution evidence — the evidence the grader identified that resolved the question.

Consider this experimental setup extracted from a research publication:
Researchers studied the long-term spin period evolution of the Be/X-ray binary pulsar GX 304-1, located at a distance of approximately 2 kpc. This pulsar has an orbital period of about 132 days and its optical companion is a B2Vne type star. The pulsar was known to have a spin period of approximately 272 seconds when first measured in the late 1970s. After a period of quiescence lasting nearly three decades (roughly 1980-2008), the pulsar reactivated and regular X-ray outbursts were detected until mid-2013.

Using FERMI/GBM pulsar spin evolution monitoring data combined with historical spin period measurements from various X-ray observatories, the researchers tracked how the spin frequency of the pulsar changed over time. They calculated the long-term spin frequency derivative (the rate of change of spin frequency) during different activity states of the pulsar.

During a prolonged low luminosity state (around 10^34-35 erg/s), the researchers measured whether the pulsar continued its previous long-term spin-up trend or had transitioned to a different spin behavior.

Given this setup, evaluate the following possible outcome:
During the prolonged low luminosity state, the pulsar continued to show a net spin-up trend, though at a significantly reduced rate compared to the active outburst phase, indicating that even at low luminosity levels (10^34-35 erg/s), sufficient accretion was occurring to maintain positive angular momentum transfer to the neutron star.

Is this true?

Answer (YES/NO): NO